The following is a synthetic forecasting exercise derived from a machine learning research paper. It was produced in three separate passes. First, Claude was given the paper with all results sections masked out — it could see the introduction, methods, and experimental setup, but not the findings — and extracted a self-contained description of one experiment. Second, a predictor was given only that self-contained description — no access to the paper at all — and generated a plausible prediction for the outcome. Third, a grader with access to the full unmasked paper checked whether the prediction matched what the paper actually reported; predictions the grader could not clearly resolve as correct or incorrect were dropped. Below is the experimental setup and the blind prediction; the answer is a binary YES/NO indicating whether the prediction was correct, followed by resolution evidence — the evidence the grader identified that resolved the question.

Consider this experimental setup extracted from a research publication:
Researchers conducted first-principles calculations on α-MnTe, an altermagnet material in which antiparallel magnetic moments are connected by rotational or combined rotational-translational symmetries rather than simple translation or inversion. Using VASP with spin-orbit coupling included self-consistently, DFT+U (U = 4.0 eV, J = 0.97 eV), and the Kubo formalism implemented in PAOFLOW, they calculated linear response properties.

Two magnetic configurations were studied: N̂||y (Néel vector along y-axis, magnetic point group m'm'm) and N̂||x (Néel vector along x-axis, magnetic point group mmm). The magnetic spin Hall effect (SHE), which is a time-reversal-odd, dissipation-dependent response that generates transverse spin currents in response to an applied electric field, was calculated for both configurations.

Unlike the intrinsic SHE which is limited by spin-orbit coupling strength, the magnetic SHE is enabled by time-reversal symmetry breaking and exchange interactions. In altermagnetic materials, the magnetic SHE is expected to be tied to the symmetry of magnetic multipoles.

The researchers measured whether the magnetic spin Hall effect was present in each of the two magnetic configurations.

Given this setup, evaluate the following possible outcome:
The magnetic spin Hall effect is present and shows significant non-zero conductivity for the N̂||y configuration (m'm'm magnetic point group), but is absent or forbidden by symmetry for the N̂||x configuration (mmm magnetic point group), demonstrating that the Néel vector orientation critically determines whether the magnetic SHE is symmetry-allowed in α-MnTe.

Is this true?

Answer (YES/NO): NO